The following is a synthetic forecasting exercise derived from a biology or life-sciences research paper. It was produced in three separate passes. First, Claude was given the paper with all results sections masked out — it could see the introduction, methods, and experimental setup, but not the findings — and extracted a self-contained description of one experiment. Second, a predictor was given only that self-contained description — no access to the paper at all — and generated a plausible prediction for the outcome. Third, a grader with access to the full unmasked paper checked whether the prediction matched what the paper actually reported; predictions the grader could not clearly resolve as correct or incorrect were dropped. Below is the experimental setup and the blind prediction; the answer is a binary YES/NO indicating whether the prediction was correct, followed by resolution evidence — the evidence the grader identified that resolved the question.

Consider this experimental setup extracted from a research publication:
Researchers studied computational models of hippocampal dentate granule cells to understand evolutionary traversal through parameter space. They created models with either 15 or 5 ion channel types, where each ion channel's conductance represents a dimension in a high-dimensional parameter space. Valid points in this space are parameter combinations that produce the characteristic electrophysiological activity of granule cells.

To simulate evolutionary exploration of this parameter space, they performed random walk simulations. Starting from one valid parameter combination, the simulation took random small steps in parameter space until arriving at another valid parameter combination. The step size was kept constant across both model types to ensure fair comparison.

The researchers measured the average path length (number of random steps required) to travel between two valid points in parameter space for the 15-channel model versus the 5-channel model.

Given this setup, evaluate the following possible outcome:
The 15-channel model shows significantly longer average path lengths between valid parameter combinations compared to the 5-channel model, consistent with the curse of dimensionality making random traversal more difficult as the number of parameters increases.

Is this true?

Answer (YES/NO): NO